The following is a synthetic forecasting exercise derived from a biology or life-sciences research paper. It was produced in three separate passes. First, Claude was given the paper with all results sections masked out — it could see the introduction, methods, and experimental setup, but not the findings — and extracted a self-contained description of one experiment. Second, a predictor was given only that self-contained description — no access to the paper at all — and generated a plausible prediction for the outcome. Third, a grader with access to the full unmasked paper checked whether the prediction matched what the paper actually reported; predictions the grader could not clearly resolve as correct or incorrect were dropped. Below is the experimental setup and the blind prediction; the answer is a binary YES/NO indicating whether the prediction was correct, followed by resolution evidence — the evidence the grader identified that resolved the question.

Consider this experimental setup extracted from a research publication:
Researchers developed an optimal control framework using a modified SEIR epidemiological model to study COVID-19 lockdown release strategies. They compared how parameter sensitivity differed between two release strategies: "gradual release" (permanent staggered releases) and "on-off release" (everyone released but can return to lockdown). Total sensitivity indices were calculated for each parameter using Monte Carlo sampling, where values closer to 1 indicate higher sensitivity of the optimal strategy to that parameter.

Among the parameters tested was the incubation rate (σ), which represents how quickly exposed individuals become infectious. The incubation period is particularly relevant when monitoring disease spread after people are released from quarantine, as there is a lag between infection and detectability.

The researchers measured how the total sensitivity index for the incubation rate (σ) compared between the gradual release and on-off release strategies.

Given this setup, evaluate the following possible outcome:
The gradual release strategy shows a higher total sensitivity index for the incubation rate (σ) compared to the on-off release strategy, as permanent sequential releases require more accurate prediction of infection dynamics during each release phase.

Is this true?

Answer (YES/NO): NO